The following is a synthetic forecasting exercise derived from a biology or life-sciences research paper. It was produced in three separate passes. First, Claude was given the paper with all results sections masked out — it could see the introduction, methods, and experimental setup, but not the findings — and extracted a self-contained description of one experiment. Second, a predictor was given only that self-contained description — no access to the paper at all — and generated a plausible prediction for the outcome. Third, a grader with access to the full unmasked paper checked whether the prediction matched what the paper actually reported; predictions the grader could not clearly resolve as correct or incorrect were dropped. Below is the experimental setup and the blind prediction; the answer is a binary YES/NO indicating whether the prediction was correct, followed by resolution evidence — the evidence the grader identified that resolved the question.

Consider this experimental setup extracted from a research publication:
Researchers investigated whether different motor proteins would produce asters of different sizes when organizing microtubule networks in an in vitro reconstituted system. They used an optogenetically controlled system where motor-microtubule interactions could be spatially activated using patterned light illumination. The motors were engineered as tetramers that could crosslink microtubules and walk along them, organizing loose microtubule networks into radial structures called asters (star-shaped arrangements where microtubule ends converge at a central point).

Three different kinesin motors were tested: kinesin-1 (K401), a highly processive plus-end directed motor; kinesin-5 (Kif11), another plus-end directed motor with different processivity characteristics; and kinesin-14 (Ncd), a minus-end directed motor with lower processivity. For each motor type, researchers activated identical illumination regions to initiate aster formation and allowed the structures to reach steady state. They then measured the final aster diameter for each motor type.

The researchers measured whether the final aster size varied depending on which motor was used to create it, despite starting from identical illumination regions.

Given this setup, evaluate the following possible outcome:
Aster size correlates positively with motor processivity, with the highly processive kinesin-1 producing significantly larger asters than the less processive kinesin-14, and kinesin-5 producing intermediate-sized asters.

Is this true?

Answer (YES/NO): YES